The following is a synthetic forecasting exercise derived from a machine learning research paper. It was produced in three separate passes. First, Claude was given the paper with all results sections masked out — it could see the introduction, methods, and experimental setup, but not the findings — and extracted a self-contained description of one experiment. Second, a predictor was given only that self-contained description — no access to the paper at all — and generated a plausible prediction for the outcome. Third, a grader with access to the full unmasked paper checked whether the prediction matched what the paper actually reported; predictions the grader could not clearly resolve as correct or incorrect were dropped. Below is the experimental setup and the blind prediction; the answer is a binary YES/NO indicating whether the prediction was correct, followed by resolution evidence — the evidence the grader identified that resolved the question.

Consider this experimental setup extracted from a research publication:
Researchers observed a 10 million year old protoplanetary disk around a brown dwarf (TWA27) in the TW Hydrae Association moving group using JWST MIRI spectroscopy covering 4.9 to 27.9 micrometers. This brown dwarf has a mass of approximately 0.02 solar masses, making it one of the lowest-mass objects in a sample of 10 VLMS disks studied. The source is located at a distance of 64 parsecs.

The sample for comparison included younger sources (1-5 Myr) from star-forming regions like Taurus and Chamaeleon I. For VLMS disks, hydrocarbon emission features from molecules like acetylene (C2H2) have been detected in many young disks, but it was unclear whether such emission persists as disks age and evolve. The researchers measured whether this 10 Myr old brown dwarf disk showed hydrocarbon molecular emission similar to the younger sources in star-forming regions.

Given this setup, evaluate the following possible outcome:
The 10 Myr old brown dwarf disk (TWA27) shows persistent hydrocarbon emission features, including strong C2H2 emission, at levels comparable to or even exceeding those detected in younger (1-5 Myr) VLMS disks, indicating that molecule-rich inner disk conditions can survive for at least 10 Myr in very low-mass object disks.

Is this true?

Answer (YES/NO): YES